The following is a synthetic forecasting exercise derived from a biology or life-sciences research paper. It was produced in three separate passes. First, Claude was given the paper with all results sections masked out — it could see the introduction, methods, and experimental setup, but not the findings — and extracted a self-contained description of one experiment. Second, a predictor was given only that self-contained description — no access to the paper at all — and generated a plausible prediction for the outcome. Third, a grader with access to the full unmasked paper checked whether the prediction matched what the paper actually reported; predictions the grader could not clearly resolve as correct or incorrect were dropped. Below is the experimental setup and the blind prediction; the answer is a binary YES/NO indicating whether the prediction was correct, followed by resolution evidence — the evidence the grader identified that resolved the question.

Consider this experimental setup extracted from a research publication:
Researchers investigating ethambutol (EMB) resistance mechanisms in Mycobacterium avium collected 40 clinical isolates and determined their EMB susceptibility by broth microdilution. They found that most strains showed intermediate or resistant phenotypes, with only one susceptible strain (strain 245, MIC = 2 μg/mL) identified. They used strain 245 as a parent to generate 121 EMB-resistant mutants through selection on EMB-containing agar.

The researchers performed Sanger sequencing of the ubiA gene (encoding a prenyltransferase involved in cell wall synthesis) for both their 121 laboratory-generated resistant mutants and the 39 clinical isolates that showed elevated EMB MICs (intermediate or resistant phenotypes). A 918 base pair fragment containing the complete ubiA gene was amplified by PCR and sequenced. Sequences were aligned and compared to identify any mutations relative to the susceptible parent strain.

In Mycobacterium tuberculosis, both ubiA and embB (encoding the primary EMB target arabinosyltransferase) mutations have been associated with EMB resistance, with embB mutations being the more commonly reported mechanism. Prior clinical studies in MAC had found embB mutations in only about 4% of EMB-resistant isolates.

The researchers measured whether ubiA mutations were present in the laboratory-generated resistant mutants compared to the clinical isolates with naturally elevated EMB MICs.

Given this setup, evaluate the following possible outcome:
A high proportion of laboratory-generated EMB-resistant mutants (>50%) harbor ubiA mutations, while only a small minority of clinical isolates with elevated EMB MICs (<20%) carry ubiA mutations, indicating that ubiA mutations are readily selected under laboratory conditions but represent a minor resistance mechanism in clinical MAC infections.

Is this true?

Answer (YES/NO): NO